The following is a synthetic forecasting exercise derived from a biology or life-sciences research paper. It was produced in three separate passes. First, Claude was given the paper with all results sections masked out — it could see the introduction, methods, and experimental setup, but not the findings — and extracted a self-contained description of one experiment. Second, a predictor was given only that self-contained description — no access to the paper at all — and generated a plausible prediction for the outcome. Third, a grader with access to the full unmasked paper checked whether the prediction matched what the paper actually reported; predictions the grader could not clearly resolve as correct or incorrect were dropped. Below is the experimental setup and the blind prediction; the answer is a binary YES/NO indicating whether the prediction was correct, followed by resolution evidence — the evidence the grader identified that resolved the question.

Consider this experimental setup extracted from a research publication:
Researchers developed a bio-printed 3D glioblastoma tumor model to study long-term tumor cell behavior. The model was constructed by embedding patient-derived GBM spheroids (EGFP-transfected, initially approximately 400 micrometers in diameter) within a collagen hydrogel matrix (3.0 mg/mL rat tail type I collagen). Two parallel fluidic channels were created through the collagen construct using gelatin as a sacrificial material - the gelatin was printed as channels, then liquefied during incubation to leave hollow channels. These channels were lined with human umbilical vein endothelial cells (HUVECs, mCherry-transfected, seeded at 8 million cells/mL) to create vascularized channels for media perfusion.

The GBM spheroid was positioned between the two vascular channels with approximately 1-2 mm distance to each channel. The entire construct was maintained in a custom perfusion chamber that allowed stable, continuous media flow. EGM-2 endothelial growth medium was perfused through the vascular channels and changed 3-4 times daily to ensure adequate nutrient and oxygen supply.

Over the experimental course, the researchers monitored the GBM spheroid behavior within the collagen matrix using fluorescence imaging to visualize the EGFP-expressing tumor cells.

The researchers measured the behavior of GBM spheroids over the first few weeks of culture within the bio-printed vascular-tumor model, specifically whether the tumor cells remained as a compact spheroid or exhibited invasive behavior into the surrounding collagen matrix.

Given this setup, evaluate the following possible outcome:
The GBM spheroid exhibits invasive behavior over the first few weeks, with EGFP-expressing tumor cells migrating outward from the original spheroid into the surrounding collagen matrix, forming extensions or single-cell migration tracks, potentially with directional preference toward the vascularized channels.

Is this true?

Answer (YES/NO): YES